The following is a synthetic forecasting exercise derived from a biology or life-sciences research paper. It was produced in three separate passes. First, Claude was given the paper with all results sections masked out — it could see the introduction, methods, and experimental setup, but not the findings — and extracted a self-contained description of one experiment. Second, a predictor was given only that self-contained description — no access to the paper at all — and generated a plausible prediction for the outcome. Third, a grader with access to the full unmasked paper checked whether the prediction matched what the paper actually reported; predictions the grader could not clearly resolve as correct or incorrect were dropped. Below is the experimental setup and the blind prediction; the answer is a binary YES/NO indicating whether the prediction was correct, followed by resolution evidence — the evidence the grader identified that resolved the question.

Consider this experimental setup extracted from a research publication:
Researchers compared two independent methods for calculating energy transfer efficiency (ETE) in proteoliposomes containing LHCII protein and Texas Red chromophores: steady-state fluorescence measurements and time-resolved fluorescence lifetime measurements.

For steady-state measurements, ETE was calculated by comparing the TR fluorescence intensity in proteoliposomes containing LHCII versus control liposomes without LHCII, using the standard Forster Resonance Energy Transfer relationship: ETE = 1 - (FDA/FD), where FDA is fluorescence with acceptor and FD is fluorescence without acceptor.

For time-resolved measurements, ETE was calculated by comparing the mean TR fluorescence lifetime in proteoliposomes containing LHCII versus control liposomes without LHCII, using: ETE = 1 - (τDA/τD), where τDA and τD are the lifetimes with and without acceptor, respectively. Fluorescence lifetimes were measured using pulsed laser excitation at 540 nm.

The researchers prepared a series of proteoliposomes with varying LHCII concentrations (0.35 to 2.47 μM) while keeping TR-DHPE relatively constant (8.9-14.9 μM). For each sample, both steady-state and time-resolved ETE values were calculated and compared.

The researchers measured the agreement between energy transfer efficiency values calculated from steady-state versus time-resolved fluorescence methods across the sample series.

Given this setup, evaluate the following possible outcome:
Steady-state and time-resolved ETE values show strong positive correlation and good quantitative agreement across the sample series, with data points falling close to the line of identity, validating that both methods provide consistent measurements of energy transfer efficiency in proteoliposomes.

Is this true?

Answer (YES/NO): NO